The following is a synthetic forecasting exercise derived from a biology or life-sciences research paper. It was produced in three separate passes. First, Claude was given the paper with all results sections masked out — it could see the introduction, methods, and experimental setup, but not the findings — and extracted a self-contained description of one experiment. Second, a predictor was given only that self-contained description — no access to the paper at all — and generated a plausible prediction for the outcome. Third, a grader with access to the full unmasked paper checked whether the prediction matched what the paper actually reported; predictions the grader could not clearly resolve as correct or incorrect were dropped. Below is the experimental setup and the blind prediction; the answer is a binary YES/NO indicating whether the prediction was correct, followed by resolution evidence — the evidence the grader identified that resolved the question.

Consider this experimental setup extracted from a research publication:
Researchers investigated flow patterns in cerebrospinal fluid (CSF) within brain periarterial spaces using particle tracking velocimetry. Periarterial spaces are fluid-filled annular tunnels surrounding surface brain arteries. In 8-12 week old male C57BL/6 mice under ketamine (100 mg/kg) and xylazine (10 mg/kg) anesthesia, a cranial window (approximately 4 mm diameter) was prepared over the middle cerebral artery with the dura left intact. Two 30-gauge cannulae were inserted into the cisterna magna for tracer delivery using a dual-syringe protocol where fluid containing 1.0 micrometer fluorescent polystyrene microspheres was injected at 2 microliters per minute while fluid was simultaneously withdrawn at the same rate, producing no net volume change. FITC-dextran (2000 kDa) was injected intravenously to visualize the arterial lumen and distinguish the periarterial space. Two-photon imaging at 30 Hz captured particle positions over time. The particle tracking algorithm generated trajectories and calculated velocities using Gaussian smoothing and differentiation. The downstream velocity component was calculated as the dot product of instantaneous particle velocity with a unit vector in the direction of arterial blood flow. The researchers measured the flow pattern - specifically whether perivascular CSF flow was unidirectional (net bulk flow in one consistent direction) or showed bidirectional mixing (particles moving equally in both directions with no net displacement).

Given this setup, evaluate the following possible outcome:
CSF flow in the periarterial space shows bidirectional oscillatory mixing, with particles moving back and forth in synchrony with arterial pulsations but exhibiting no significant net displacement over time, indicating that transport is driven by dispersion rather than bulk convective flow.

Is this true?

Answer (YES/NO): NO